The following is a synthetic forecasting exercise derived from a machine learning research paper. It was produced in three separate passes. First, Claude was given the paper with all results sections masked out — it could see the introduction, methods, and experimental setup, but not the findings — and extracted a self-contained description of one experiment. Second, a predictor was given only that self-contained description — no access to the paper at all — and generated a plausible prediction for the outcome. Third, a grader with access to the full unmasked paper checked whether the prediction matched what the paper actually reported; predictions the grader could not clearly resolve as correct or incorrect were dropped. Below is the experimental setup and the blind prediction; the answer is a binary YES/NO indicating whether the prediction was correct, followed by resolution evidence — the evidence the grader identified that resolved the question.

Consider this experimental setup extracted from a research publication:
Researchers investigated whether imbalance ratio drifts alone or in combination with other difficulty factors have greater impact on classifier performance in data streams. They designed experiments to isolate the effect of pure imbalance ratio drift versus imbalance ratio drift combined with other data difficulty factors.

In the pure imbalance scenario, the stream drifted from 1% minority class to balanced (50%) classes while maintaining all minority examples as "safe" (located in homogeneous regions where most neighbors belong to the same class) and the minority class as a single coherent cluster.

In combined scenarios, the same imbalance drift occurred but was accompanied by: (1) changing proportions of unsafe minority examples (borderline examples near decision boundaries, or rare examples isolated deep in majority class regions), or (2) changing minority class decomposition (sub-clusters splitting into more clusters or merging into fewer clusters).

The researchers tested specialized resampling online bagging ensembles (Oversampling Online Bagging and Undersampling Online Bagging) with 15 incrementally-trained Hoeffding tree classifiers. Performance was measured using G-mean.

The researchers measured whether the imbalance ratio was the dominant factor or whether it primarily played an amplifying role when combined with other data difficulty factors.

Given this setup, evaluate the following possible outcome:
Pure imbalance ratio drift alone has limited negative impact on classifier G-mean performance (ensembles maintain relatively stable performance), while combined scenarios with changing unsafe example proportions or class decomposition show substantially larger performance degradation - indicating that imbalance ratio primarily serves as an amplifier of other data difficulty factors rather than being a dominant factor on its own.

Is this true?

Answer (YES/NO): YES